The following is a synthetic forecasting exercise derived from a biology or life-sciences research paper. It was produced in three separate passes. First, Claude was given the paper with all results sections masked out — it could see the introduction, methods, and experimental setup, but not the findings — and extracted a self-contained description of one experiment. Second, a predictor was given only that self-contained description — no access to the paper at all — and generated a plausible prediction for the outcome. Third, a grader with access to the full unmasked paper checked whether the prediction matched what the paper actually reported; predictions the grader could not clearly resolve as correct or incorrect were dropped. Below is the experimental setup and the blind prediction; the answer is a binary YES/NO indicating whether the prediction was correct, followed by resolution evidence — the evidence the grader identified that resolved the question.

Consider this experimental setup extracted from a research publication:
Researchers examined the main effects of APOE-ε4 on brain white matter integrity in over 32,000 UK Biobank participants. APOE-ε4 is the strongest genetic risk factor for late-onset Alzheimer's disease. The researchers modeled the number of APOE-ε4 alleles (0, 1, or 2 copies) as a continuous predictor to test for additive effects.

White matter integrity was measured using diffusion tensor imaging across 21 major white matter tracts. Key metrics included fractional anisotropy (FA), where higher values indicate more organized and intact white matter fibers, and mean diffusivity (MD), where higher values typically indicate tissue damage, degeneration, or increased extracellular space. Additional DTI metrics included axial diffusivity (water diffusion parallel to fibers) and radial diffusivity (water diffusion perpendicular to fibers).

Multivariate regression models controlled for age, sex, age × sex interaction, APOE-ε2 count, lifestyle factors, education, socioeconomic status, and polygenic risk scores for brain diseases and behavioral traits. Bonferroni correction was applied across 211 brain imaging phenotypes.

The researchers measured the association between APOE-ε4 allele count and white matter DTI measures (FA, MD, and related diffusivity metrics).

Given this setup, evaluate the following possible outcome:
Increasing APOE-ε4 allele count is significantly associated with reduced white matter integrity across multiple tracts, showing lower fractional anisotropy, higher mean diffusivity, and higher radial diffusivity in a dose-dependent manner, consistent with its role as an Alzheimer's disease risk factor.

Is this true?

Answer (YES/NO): YES